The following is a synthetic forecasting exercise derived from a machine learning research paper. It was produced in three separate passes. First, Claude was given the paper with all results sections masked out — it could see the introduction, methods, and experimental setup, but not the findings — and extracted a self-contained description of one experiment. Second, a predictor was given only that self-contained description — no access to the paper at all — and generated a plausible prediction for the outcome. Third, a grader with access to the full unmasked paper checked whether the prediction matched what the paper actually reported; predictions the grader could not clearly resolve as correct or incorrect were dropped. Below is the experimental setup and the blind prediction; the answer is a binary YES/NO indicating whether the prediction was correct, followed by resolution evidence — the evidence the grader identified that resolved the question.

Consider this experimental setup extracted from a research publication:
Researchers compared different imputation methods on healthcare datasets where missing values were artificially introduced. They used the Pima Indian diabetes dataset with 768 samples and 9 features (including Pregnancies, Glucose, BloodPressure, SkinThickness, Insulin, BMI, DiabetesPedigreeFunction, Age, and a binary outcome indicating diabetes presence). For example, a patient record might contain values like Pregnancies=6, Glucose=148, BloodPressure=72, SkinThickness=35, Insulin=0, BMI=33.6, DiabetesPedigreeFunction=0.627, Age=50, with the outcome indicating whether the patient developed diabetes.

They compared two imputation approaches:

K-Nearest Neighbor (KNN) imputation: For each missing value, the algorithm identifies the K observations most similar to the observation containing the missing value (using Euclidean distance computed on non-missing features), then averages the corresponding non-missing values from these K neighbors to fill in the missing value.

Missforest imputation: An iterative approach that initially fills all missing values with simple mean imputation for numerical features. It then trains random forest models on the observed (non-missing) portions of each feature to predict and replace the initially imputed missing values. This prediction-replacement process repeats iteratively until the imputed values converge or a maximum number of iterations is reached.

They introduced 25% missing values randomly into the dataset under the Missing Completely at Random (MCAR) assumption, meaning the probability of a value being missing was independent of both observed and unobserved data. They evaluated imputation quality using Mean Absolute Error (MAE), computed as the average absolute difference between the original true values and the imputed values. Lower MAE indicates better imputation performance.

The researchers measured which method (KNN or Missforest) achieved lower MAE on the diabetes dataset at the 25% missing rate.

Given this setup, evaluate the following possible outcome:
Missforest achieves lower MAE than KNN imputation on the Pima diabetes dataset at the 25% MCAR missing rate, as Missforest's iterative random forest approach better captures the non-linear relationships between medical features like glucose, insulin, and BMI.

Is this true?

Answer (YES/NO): YES